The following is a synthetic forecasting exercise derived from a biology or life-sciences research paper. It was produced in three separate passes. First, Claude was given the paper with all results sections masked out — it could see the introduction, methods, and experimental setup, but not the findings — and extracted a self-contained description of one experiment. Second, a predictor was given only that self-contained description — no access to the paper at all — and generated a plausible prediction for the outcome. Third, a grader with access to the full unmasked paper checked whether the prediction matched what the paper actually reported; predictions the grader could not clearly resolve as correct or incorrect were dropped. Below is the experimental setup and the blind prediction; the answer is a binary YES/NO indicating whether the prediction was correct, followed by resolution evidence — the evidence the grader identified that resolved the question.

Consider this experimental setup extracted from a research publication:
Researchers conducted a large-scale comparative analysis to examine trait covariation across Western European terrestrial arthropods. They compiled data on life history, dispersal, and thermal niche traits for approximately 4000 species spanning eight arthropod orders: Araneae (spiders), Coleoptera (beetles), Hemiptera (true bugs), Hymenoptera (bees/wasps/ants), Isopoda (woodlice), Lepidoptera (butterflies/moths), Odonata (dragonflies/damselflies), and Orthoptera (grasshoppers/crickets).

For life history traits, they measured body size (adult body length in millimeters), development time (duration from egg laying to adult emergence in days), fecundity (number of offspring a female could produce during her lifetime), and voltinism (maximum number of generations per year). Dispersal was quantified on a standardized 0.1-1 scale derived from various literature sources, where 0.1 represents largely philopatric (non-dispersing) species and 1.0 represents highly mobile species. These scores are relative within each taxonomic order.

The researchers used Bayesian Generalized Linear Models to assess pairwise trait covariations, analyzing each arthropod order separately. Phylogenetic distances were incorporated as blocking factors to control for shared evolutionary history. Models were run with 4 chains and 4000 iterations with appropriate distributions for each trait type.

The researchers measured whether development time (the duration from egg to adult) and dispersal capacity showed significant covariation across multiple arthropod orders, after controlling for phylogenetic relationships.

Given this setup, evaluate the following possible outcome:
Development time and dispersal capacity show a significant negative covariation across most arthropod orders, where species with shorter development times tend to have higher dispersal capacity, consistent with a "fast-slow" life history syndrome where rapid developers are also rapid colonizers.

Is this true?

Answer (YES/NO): YES